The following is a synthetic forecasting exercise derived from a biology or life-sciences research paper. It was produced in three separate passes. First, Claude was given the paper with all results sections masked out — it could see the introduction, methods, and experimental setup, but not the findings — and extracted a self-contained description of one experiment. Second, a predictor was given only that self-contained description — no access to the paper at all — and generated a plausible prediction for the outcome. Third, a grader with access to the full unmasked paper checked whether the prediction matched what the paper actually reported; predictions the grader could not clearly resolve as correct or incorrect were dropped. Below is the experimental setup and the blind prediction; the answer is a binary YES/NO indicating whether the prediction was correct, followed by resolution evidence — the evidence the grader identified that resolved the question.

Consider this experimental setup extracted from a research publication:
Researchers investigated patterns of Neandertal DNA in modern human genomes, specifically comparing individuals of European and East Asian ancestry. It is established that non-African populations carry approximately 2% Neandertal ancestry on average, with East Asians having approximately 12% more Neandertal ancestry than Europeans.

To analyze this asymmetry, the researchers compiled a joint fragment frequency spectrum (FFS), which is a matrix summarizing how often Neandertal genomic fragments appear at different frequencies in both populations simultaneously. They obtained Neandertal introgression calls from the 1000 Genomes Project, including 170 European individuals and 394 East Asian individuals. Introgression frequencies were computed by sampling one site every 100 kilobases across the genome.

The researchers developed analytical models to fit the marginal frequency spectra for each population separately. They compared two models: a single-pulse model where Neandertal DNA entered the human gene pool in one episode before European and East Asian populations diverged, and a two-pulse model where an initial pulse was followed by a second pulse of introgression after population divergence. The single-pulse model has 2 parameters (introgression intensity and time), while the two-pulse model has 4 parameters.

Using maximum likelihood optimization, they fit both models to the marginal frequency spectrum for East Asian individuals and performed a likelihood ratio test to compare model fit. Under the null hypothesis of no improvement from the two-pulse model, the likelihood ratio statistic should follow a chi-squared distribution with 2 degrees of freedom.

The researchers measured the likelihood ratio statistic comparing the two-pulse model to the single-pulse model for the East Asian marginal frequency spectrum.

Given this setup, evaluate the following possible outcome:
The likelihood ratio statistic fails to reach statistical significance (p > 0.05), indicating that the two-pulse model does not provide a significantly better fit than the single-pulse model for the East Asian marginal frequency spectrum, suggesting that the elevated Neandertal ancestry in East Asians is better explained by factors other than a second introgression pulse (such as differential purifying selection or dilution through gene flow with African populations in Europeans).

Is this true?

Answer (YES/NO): NO